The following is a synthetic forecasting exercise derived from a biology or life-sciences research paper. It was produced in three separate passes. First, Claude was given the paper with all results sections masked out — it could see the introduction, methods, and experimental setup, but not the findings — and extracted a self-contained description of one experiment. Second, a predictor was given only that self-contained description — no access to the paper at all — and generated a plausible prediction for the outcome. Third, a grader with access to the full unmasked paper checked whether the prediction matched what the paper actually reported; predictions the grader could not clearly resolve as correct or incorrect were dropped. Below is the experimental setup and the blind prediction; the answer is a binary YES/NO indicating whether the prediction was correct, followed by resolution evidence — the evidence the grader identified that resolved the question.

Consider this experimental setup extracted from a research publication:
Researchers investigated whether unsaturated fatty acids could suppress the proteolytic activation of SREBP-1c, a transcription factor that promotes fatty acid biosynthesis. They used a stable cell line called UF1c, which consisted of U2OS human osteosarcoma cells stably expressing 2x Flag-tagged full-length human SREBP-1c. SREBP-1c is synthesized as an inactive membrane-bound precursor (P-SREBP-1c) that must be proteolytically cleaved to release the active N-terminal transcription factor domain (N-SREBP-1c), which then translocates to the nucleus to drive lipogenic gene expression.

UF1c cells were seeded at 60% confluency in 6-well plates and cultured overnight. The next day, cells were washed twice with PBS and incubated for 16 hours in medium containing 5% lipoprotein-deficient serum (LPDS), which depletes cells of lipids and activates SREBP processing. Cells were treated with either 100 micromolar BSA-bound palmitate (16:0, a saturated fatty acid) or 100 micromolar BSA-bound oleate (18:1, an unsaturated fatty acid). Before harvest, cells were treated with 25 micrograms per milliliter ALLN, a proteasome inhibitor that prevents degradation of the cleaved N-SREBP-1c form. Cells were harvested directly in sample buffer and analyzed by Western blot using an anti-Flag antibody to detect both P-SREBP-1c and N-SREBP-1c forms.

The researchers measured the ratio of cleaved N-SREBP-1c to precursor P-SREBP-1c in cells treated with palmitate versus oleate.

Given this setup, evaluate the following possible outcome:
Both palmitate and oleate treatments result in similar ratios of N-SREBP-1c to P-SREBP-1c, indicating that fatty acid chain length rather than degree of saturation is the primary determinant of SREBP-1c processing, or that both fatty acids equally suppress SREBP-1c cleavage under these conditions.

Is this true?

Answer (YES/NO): NO